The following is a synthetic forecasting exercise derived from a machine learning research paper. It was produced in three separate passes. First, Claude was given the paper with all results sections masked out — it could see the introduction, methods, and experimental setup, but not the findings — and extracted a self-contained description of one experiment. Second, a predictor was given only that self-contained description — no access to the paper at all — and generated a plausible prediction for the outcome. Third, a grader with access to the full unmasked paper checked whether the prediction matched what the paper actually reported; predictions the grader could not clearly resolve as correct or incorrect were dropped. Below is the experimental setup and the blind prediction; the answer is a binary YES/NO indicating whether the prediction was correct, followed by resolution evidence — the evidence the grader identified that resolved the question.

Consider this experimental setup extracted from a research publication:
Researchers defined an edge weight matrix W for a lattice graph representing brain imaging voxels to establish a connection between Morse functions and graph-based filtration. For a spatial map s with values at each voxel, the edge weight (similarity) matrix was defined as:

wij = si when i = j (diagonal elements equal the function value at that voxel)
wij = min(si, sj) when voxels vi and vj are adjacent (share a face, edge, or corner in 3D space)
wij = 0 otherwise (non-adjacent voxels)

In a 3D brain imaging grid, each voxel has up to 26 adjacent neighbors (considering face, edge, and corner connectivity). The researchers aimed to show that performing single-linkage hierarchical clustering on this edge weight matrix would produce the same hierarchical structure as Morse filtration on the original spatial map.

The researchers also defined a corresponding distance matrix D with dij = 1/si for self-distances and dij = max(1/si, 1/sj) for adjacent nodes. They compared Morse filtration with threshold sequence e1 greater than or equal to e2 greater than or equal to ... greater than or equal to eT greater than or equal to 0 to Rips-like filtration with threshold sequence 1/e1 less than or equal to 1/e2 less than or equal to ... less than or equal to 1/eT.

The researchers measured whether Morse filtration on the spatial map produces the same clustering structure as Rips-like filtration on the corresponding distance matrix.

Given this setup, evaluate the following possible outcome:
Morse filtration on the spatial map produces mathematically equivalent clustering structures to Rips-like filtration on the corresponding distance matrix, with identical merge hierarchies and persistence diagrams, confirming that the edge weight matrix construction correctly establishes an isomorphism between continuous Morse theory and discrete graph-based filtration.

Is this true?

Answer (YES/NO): YES